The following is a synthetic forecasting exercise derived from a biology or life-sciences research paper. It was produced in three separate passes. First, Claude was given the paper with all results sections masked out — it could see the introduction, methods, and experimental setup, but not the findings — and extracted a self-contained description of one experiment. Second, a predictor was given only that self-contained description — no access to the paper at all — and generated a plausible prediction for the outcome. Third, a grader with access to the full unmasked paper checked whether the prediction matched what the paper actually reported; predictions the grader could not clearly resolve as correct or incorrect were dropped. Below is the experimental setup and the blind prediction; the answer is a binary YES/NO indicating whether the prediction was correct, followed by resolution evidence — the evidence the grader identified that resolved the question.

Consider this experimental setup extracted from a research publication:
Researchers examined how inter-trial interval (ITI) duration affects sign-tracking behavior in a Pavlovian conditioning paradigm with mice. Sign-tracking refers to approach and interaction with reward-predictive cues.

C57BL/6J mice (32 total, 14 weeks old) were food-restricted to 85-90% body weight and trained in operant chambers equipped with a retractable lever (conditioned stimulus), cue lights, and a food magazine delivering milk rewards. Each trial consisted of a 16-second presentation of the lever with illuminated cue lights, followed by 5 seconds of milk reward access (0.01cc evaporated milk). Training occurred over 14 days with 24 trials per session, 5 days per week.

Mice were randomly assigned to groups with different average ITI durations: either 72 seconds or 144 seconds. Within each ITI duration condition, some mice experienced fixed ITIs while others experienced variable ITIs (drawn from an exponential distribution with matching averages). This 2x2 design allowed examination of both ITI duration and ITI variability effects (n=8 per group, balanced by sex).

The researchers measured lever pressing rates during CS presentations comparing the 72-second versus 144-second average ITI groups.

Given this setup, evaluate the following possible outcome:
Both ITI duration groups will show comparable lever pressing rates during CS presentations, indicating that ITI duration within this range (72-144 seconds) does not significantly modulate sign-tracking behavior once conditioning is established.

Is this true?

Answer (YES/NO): YES